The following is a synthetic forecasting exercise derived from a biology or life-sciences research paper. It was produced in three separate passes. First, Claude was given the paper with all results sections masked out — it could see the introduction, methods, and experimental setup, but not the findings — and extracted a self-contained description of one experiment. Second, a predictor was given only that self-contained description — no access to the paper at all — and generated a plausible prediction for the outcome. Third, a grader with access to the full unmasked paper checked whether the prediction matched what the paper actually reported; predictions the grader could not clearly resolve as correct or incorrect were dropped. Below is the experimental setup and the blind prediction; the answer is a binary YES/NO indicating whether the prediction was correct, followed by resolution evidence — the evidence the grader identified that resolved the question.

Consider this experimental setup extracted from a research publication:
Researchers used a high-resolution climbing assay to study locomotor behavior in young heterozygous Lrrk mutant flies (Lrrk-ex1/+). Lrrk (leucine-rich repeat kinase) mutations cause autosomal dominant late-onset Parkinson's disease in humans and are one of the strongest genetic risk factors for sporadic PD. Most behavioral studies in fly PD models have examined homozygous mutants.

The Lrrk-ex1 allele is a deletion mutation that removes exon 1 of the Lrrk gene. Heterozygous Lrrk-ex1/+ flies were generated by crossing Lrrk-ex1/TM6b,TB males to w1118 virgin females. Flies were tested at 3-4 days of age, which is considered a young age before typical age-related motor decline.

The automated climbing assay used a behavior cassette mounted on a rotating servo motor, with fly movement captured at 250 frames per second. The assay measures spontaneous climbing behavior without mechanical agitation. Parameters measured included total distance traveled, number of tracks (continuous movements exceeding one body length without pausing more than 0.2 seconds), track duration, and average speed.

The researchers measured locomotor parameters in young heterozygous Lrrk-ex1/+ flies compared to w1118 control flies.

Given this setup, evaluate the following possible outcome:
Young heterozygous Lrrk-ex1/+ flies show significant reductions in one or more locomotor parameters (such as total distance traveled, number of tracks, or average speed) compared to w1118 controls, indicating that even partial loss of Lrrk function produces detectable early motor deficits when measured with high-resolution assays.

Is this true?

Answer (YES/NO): YES